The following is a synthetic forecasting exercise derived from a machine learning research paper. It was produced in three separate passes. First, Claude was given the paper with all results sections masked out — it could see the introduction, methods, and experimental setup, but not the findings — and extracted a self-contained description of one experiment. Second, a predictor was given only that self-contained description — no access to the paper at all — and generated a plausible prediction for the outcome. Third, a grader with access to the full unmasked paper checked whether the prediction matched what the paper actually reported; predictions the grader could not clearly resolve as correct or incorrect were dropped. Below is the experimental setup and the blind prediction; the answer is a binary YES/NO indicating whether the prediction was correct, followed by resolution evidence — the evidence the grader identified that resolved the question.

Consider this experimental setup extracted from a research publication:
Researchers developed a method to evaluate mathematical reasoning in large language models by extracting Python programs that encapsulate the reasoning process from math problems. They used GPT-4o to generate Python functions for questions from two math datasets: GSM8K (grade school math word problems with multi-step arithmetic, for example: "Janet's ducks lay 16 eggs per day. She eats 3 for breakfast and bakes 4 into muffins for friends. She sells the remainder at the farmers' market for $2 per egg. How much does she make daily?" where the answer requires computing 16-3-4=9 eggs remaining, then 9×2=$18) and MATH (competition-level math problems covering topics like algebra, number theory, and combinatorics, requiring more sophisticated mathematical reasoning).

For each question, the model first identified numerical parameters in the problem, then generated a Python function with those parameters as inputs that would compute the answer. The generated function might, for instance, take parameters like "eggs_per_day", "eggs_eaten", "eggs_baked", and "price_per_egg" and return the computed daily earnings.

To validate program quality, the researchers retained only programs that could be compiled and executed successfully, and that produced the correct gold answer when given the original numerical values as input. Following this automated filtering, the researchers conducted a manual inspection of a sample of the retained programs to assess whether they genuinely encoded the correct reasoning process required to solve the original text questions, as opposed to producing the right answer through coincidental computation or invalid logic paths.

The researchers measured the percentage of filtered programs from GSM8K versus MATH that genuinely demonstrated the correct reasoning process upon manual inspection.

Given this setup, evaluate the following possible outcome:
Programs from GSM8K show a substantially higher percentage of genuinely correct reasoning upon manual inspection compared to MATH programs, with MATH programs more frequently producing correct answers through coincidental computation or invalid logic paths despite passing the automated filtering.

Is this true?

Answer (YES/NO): YES